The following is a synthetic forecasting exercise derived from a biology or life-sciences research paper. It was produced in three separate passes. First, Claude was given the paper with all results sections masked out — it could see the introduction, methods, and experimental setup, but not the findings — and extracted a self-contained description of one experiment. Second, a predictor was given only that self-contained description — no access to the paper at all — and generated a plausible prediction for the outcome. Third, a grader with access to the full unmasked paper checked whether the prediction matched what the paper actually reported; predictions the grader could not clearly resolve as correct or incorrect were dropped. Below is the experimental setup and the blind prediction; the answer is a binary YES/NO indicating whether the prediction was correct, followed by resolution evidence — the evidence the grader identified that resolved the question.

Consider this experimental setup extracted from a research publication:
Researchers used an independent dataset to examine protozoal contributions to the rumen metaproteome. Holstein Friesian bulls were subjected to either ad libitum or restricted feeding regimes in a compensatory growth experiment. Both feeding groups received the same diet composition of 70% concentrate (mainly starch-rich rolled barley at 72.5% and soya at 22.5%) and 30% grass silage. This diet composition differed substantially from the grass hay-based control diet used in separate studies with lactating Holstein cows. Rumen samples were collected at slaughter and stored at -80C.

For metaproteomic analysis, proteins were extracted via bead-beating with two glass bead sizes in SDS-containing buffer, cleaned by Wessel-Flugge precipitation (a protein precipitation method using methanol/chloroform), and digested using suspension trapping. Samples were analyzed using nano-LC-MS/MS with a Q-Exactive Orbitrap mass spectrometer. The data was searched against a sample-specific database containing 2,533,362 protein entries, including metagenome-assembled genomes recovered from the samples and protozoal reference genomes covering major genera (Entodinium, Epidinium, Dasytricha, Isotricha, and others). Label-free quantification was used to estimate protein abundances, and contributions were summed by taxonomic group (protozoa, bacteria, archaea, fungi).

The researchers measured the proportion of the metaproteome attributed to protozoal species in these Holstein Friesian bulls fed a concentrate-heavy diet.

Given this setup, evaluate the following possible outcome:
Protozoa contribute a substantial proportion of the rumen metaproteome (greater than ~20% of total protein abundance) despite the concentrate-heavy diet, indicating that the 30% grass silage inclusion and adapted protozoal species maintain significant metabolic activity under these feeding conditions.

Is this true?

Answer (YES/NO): YES